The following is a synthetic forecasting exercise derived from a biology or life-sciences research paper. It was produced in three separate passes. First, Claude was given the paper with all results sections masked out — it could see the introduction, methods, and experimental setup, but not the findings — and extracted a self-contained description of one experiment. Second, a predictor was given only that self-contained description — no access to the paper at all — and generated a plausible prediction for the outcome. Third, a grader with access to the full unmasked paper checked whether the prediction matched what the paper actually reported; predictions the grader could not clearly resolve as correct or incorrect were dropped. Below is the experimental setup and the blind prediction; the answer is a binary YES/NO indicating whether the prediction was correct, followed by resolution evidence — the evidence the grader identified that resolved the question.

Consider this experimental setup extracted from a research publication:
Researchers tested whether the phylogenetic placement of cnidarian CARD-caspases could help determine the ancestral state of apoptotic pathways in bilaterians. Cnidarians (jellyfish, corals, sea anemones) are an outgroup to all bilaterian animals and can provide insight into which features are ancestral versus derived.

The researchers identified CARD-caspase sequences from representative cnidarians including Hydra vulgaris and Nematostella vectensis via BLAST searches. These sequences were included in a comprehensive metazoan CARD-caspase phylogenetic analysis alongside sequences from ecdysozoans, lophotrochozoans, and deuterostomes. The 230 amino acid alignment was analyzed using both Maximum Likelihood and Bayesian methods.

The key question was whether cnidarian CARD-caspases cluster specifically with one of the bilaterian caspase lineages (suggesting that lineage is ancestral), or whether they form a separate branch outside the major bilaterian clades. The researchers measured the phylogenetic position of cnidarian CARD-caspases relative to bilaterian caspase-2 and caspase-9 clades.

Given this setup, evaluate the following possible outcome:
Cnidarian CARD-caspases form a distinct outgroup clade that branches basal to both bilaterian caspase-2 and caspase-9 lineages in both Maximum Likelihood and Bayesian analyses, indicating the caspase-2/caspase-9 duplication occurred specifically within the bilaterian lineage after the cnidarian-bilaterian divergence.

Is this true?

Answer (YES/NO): NO